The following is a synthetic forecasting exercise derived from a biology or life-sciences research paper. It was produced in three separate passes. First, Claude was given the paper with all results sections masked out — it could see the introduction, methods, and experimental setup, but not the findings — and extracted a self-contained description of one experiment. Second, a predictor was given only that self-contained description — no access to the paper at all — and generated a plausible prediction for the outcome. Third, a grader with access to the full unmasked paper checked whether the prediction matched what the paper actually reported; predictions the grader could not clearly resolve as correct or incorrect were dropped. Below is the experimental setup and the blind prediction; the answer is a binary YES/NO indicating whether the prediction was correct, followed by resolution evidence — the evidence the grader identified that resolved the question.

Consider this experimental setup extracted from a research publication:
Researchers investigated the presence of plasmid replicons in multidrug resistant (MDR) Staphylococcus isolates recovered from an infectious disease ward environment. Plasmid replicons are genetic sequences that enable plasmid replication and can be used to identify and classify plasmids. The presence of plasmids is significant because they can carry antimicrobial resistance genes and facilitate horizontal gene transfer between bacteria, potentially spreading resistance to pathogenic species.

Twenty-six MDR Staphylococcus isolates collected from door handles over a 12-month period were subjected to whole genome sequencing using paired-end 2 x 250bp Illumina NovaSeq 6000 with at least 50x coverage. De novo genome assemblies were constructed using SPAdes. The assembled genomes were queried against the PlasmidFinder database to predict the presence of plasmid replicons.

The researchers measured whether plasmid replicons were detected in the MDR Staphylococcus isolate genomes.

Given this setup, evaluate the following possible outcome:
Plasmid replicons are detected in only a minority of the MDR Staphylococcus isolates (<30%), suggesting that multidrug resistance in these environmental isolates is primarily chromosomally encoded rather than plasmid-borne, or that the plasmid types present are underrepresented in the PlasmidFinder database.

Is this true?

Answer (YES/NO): NO